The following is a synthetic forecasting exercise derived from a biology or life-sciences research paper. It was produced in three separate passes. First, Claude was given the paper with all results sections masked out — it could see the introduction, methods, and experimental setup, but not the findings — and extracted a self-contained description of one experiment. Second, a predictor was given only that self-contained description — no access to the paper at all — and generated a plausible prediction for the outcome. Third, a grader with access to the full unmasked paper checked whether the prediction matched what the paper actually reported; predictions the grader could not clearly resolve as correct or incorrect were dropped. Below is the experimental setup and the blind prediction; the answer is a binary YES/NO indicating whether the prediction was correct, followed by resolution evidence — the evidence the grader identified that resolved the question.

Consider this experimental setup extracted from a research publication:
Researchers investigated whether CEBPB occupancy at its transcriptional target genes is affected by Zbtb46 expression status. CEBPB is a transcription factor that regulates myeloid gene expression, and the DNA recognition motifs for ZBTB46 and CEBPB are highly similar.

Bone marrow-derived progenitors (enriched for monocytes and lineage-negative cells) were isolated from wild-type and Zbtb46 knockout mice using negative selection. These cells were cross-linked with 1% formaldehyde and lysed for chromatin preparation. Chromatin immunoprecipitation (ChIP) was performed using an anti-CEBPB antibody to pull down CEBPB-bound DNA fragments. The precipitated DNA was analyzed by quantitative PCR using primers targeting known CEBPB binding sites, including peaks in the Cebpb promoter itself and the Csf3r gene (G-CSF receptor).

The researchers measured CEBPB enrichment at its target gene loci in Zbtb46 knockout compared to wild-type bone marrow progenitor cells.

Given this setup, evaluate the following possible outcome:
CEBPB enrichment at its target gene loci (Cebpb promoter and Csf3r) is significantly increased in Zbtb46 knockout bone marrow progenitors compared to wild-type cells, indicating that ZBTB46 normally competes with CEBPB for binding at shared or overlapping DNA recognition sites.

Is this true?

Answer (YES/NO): YES